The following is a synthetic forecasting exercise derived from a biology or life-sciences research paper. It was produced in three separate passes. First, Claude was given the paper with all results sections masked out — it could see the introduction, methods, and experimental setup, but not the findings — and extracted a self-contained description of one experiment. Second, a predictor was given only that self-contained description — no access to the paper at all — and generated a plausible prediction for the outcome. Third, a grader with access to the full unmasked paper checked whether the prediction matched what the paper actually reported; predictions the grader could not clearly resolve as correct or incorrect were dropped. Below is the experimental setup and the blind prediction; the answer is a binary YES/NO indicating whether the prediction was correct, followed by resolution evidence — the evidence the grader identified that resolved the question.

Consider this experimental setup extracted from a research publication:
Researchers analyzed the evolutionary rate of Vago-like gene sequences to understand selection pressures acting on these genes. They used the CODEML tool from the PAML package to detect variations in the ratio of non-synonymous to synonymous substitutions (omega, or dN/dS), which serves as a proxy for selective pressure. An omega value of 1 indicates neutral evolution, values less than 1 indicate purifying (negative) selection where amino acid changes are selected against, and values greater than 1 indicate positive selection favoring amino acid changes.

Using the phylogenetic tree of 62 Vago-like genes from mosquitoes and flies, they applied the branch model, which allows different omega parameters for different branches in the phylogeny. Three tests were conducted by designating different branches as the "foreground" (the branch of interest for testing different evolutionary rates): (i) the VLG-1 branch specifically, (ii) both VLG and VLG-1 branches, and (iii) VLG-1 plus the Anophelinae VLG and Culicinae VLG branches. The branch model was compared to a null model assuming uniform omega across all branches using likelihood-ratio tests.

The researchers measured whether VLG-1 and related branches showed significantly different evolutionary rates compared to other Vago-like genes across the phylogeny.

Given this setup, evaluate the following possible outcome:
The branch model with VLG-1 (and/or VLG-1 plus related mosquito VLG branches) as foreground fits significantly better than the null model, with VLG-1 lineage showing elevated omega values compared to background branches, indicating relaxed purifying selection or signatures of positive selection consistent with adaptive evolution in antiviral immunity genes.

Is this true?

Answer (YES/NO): NO